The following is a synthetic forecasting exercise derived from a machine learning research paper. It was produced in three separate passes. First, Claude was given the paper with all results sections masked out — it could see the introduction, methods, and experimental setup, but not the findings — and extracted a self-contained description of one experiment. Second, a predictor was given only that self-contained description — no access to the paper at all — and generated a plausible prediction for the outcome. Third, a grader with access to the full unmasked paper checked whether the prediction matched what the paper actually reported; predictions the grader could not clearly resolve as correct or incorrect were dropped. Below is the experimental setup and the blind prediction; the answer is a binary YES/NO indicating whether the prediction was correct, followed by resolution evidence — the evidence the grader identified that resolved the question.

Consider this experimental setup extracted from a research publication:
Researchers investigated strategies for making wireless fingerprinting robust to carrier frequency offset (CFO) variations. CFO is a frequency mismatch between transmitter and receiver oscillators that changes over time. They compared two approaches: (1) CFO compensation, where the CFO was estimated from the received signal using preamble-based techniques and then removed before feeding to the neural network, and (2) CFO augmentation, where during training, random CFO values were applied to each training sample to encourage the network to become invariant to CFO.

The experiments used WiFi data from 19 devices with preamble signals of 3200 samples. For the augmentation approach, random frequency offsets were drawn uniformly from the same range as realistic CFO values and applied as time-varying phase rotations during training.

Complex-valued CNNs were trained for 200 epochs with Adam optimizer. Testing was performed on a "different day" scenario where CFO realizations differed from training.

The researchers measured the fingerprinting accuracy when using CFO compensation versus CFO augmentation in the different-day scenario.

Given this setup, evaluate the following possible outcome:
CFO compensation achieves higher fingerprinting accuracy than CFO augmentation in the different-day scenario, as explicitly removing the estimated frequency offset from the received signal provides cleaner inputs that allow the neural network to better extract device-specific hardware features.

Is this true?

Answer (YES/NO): YES